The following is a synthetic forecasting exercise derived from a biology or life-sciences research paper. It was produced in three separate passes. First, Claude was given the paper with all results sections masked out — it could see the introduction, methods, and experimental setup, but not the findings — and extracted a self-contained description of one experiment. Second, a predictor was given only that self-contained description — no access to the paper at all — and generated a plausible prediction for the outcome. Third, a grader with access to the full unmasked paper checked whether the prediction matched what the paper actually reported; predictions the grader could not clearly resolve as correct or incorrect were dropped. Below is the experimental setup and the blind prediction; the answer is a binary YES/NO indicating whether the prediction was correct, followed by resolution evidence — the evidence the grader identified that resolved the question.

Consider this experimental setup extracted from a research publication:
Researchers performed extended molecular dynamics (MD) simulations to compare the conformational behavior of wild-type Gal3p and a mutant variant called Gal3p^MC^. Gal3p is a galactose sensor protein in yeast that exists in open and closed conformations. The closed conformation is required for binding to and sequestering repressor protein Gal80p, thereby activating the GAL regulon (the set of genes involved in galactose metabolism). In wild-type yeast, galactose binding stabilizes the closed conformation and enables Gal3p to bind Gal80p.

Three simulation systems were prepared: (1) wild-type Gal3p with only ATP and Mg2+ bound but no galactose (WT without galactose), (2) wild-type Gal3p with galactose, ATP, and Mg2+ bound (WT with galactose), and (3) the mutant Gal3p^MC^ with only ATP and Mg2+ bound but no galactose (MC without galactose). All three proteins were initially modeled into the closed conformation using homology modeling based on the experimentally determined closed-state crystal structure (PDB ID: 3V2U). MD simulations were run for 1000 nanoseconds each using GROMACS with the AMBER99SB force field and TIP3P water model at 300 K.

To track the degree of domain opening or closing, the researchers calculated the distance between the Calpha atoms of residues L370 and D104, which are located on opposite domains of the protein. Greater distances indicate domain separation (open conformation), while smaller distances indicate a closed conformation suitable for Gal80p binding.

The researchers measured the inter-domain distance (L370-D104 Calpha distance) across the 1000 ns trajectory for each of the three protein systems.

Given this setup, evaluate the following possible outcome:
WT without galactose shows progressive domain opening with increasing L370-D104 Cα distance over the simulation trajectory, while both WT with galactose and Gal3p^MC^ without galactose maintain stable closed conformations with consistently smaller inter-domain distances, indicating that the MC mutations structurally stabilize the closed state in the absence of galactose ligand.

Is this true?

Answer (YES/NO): NO